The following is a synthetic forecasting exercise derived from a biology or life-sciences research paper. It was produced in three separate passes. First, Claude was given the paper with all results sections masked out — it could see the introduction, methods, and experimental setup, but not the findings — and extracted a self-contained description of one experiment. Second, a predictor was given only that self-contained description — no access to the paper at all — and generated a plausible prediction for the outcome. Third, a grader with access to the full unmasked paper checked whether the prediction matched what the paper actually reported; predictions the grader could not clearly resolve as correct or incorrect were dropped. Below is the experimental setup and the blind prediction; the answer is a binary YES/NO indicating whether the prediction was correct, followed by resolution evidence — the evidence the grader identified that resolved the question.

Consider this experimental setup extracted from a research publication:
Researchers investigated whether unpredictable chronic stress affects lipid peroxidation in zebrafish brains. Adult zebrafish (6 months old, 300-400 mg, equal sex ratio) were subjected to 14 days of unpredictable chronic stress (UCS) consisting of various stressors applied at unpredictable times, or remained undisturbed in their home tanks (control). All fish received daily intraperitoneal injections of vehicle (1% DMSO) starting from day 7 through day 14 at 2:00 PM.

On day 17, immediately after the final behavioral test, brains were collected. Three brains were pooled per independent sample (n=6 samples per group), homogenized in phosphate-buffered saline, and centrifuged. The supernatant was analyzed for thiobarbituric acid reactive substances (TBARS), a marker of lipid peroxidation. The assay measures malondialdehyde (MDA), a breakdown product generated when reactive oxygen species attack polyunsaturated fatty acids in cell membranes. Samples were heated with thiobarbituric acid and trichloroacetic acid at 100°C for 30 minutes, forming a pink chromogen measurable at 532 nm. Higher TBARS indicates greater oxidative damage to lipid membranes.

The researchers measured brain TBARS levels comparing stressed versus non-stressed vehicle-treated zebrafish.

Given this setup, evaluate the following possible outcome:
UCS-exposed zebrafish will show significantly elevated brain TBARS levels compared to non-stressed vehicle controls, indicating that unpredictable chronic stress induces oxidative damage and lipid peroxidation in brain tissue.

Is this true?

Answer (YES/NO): YES